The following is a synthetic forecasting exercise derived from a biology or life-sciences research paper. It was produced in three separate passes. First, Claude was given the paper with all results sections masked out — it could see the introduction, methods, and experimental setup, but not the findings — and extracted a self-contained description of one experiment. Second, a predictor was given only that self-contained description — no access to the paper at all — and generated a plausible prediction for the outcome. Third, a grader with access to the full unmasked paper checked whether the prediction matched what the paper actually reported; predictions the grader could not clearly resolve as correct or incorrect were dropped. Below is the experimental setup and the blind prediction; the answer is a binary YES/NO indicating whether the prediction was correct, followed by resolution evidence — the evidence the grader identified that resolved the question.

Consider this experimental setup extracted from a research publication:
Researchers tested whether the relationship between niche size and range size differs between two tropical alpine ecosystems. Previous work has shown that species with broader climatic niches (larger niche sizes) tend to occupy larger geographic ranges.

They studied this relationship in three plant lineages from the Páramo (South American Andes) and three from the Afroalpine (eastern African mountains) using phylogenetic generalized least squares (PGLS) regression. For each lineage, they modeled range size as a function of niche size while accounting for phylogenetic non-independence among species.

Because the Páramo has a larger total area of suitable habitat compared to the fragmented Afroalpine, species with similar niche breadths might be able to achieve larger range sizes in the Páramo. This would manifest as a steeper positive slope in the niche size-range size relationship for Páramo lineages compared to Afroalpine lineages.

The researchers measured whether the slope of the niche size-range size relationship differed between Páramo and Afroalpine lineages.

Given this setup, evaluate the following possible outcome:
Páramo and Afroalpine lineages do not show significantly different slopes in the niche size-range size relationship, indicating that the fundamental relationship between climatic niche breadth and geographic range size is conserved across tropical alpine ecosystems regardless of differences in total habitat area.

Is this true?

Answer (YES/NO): YES